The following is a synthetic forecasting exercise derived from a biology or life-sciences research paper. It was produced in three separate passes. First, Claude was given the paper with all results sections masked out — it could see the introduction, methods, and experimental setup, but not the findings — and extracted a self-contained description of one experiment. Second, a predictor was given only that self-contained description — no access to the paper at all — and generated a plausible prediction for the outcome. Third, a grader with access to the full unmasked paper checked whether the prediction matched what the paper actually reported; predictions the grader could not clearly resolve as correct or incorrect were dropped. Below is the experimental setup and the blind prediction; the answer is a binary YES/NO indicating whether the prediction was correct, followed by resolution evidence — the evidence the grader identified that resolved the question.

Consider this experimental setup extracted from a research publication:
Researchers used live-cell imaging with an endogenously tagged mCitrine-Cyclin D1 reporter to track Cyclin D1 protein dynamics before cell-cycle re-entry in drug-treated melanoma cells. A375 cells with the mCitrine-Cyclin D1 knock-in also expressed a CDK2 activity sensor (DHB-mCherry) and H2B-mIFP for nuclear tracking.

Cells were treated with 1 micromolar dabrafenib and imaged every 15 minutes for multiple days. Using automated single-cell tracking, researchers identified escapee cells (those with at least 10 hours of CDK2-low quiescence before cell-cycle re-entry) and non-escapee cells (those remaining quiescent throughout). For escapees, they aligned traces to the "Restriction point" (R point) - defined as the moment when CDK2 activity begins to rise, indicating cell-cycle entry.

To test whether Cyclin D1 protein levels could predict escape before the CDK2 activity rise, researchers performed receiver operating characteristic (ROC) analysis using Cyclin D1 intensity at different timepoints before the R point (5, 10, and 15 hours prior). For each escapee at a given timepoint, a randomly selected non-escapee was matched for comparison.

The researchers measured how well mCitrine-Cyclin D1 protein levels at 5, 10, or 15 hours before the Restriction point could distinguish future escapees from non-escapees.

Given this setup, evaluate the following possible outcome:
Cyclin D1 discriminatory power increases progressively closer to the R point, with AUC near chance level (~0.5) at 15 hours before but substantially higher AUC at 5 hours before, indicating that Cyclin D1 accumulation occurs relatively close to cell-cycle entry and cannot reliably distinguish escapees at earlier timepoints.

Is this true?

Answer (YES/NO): NO